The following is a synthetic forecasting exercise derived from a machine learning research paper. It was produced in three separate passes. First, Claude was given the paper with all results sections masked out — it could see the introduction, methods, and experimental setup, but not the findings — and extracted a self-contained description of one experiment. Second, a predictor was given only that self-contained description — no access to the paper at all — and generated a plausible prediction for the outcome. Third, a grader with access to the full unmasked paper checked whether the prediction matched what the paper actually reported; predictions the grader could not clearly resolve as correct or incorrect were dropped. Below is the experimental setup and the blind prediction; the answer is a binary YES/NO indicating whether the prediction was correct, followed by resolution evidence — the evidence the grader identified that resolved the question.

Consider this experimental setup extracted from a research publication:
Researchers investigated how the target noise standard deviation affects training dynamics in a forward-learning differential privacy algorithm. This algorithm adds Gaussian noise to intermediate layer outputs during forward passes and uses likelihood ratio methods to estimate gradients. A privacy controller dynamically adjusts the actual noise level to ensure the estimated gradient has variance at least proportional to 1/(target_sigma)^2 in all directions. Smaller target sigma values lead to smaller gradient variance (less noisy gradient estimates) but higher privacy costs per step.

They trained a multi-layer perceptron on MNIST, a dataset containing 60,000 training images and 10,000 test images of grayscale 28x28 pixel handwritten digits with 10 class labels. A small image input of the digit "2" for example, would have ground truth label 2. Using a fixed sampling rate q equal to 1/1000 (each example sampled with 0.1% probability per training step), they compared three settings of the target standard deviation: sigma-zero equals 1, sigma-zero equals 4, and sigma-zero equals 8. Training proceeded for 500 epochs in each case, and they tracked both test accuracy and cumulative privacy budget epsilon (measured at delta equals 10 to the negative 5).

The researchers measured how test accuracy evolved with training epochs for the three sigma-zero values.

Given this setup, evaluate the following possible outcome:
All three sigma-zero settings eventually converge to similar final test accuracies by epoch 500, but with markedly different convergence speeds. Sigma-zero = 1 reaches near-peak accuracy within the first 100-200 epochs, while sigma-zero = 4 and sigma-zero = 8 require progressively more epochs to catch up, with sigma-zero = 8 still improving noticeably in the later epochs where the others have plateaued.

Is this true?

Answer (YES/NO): NO